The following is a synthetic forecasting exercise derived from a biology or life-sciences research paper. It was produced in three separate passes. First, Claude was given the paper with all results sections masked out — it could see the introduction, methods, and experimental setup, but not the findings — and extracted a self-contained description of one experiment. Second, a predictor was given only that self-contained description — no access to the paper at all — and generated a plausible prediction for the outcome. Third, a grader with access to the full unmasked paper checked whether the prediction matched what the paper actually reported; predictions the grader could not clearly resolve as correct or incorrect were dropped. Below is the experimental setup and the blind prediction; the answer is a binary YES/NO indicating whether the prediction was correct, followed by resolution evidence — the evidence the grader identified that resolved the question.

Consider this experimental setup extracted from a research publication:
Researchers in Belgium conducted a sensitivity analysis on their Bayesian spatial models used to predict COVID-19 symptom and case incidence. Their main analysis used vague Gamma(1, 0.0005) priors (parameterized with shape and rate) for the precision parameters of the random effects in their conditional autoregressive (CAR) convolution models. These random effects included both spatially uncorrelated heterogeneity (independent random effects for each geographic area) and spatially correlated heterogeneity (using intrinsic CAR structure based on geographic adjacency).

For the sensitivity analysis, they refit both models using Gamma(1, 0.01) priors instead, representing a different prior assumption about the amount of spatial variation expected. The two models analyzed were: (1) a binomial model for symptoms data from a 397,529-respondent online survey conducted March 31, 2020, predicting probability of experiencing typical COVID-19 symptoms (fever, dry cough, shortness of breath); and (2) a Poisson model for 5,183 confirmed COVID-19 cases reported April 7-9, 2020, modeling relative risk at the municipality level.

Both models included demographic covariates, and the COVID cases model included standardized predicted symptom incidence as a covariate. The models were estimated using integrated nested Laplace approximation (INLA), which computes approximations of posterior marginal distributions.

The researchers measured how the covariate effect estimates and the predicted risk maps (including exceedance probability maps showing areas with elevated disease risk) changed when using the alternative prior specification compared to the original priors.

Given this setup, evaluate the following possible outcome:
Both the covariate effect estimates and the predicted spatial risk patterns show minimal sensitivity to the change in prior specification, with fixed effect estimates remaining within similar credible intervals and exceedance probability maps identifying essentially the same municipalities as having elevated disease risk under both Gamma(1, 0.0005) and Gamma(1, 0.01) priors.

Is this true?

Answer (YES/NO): YES